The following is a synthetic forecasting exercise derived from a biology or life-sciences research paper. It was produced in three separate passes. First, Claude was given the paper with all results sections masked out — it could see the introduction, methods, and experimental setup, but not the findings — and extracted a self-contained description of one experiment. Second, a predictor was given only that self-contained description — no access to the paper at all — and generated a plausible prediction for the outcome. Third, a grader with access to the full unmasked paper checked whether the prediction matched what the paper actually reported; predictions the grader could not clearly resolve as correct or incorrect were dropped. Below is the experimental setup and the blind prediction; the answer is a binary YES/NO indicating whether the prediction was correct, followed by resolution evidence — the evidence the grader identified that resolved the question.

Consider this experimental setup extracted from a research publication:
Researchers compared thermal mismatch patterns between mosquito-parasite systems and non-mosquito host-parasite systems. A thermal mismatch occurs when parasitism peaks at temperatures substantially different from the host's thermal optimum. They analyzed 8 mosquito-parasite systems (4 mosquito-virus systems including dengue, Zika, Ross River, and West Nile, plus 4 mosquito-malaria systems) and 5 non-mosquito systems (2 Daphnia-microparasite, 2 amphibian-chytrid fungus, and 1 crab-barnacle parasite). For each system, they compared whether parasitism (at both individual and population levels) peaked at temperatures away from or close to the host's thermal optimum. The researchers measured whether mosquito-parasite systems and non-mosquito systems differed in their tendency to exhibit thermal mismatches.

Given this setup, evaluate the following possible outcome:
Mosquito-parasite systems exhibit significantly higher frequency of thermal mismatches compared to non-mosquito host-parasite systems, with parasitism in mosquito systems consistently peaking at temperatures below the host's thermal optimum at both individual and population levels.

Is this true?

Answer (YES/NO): NO